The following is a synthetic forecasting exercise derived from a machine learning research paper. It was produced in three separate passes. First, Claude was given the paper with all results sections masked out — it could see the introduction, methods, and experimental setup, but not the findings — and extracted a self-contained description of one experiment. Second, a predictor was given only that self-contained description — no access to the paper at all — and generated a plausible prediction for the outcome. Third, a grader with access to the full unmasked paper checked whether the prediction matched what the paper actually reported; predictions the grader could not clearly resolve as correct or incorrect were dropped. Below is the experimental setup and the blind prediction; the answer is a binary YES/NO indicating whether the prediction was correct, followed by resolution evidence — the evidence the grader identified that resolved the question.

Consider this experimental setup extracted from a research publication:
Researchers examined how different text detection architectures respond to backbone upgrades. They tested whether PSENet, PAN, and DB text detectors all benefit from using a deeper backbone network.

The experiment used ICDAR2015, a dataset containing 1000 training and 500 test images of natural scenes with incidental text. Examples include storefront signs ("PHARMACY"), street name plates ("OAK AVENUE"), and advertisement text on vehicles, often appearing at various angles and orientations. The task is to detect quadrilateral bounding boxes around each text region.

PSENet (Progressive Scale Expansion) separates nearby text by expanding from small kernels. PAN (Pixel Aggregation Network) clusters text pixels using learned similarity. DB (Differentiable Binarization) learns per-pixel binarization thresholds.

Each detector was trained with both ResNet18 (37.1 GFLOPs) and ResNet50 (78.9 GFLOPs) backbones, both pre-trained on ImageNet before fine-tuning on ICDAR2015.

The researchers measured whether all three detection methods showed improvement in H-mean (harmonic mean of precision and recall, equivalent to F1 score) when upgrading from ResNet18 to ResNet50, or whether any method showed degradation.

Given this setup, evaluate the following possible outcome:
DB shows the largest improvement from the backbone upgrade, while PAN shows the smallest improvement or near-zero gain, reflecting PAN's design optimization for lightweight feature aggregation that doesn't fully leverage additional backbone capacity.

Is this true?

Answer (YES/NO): NO